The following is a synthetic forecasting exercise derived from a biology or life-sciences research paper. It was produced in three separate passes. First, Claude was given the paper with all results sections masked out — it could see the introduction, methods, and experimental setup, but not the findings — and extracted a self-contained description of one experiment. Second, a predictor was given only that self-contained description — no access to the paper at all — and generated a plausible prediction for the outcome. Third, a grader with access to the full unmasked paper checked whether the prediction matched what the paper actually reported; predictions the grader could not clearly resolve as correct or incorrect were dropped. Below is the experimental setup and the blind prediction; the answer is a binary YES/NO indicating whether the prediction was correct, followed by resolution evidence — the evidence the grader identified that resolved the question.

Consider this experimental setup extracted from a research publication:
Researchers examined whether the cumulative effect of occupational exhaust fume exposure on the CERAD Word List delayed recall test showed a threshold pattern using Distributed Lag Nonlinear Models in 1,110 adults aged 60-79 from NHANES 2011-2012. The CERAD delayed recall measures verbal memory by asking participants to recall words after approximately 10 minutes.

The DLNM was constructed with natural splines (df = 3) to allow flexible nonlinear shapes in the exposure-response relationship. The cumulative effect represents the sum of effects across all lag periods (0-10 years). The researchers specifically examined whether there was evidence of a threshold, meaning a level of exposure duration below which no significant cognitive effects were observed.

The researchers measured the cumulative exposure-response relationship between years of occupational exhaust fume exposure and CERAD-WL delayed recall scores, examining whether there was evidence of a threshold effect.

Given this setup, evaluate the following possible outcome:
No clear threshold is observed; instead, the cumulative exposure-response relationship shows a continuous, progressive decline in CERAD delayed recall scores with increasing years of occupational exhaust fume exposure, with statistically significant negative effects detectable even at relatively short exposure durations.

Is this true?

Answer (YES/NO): NO